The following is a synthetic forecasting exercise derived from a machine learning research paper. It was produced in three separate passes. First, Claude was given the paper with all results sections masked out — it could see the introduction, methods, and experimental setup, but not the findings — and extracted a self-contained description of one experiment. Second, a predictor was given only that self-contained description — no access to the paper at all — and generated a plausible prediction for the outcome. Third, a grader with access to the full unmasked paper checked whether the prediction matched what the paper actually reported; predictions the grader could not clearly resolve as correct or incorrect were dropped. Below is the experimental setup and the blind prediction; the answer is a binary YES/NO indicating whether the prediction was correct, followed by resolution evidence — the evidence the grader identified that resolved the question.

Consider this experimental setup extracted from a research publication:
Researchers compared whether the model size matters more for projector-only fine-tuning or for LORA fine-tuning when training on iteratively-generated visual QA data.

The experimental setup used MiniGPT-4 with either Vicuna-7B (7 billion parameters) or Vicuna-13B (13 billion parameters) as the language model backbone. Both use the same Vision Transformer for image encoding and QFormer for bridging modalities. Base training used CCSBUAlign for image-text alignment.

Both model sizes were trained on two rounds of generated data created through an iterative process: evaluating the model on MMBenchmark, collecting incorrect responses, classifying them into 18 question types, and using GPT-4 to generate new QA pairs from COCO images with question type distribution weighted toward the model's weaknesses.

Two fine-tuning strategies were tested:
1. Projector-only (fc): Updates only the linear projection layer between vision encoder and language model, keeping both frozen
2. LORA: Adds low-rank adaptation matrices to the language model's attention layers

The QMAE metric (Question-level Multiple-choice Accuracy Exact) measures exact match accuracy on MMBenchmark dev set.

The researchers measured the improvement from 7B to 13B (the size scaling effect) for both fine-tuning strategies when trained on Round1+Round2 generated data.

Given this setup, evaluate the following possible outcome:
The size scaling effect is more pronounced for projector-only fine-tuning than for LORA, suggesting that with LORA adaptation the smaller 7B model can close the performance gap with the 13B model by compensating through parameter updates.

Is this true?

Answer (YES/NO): YES